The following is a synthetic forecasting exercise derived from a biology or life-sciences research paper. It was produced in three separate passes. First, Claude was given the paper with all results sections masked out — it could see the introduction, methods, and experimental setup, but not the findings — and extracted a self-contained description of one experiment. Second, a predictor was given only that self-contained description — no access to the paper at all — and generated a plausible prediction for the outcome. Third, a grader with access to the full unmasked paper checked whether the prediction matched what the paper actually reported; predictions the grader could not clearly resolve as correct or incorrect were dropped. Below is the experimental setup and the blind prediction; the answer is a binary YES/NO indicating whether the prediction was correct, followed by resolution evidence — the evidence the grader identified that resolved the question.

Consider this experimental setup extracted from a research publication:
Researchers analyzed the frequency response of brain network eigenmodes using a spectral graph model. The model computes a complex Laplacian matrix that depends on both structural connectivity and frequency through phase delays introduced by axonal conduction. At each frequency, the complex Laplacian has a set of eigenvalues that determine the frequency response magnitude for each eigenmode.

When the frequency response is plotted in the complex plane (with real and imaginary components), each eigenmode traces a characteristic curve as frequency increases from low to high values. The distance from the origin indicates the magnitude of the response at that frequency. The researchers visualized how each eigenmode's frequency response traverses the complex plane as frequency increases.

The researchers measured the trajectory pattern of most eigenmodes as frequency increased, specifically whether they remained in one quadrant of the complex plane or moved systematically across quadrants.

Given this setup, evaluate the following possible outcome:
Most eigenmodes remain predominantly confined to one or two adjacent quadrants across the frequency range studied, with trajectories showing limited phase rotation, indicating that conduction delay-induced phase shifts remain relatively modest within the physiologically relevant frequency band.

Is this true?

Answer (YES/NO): NO